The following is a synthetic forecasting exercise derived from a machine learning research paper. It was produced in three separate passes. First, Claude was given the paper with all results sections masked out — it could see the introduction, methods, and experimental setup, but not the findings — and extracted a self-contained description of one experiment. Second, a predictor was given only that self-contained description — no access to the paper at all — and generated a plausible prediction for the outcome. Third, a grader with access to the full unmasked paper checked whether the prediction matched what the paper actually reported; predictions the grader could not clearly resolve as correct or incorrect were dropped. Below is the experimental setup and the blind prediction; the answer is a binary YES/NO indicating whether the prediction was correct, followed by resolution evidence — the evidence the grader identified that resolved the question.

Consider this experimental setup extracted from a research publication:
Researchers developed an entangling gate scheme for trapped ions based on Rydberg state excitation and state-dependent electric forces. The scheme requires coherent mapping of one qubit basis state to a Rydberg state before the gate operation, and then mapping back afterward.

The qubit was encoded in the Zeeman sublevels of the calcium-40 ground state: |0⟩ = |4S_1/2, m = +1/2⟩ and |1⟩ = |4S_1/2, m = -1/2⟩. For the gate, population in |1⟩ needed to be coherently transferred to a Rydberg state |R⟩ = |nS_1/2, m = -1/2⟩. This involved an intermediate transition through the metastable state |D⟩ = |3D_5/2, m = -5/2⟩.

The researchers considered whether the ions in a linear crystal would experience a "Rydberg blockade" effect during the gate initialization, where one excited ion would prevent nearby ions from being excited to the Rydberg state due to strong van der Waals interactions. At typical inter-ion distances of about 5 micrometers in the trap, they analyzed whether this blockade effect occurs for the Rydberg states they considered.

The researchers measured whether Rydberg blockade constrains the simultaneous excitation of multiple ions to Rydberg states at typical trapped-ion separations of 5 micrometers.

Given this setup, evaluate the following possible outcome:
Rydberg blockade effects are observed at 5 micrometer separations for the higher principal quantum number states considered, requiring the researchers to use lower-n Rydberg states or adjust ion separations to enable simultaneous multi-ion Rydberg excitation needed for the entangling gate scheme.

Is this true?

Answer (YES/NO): NO